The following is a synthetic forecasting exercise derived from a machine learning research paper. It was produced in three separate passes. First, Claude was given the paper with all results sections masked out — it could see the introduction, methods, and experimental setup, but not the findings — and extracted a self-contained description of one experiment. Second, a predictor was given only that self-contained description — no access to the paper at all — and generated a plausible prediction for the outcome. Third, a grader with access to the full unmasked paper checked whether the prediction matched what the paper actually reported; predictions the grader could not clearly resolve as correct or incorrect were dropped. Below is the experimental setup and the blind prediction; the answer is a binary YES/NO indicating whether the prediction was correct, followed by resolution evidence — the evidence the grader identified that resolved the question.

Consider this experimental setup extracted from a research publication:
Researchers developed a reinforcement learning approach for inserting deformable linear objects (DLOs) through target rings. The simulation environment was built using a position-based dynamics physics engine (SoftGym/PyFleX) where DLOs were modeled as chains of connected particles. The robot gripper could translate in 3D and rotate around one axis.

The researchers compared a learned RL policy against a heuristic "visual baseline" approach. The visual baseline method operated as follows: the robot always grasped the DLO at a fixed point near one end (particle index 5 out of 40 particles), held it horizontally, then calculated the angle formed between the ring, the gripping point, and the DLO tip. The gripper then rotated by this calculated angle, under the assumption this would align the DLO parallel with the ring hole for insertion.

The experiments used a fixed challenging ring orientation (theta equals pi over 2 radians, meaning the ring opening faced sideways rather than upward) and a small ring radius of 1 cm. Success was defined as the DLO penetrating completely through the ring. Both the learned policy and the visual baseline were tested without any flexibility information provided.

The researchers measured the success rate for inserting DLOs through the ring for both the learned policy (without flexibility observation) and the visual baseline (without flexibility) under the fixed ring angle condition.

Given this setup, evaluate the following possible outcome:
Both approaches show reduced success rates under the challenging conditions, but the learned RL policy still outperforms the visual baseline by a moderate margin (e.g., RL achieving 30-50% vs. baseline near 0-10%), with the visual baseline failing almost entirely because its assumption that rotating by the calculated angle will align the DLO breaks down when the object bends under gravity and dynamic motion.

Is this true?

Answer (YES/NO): NO